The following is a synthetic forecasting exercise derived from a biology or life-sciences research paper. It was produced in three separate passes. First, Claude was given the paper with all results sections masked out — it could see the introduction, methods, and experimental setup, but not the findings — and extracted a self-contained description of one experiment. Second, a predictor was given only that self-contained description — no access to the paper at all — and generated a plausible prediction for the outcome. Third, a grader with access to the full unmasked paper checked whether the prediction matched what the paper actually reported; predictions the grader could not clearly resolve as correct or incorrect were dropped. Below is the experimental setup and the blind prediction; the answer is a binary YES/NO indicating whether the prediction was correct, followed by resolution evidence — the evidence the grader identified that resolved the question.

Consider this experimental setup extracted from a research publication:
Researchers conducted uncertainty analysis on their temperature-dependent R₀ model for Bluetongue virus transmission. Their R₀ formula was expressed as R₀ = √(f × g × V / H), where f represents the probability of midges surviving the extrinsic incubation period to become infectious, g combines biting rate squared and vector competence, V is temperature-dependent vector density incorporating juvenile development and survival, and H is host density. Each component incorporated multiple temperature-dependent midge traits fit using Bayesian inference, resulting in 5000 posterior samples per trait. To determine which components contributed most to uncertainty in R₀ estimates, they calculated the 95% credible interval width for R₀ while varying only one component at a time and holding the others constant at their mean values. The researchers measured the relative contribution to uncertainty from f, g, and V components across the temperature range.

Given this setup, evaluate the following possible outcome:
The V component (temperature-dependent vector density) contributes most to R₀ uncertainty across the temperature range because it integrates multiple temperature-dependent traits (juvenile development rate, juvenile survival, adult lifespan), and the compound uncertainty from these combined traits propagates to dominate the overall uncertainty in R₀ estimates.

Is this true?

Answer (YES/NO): NO